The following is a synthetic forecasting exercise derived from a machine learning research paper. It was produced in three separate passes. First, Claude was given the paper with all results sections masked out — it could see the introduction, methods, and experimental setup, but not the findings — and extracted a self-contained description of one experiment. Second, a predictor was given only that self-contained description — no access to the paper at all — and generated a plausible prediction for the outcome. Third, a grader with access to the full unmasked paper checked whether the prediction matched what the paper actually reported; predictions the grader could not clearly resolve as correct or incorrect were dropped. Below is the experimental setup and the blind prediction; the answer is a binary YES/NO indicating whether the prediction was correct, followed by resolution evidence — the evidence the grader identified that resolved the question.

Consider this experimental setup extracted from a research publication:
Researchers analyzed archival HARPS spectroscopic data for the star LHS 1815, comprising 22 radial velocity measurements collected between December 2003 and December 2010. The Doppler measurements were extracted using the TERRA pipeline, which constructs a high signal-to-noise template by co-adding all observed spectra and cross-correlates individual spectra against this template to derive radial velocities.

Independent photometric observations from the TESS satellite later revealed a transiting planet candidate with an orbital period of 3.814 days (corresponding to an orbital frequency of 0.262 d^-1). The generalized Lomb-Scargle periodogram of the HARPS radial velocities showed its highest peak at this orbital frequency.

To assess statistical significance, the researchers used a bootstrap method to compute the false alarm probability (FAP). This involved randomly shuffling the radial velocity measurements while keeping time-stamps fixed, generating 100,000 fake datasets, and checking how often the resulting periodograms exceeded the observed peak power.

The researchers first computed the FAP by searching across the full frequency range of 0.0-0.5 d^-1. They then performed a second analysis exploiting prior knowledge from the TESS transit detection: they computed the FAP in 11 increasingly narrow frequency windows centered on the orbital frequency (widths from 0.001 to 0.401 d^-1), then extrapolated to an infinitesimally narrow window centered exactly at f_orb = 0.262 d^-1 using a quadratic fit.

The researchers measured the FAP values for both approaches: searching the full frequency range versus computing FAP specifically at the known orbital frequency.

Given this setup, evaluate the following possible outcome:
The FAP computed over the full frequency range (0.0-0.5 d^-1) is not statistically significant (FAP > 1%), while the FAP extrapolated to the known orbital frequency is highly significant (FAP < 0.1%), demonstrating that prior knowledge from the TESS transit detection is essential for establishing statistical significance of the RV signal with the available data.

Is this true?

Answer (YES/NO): YES